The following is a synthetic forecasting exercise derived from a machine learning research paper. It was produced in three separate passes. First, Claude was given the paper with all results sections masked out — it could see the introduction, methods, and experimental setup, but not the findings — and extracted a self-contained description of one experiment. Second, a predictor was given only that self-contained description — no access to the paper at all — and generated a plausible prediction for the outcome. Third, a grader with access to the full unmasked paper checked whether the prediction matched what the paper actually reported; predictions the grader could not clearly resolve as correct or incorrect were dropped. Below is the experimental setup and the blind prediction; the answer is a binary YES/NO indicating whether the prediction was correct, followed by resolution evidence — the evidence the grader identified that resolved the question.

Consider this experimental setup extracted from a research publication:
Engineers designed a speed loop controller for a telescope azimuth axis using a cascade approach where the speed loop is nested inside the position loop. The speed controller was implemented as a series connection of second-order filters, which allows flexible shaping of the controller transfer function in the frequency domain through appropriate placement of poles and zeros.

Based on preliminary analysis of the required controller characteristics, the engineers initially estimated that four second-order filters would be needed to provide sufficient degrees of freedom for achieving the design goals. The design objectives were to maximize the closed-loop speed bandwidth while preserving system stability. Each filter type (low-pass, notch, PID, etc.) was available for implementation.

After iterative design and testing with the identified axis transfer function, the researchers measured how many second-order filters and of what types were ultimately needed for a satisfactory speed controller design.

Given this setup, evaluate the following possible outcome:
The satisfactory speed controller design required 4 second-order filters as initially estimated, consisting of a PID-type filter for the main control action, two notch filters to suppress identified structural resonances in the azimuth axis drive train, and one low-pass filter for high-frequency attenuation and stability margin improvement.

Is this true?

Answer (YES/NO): NO